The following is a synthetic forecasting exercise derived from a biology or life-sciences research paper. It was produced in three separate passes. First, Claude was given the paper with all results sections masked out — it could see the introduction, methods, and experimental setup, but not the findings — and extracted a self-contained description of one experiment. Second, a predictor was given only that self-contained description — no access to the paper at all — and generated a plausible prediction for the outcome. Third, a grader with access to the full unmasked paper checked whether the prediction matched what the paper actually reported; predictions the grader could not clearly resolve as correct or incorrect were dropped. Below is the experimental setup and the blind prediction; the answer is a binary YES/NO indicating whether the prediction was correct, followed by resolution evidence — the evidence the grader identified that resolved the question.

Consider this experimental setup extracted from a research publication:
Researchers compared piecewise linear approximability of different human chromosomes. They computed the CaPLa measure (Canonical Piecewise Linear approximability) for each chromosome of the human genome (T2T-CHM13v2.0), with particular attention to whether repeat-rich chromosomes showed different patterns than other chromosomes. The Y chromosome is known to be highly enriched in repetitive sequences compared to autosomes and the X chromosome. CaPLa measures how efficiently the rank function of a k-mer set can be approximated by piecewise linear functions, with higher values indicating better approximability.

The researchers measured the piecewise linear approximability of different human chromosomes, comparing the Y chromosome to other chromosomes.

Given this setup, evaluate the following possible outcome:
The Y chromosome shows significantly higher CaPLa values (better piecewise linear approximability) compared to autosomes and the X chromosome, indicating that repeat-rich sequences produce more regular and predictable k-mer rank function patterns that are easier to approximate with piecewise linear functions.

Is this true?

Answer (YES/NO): NO